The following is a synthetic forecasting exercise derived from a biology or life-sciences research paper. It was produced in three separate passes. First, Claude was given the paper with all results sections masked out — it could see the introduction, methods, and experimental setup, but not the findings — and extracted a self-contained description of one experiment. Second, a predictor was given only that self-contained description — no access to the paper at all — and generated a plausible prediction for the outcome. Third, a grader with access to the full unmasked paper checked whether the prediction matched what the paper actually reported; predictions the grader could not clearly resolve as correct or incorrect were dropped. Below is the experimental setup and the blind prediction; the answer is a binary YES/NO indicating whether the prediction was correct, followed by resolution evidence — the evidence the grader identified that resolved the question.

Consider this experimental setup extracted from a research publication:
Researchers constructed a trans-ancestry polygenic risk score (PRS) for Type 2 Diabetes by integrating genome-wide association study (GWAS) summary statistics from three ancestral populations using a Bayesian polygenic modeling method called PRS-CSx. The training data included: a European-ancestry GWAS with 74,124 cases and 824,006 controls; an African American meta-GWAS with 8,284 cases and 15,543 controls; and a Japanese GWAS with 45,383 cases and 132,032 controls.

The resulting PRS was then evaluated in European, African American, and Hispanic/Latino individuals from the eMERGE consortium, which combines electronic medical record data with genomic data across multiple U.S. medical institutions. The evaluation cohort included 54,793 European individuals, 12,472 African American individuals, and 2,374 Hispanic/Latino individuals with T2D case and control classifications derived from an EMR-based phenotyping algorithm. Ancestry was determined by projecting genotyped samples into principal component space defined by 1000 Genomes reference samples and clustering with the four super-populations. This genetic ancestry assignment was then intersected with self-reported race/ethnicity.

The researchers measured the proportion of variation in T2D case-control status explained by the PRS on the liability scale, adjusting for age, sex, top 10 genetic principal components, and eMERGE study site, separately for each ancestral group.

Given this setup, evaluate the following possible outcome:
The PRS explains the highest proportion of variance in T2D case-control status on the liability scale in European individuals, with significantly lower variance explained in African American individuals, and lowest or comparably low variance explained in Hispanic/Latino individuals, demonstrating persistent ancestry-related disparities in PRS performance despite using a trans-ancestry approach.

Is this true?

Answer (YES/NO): NO